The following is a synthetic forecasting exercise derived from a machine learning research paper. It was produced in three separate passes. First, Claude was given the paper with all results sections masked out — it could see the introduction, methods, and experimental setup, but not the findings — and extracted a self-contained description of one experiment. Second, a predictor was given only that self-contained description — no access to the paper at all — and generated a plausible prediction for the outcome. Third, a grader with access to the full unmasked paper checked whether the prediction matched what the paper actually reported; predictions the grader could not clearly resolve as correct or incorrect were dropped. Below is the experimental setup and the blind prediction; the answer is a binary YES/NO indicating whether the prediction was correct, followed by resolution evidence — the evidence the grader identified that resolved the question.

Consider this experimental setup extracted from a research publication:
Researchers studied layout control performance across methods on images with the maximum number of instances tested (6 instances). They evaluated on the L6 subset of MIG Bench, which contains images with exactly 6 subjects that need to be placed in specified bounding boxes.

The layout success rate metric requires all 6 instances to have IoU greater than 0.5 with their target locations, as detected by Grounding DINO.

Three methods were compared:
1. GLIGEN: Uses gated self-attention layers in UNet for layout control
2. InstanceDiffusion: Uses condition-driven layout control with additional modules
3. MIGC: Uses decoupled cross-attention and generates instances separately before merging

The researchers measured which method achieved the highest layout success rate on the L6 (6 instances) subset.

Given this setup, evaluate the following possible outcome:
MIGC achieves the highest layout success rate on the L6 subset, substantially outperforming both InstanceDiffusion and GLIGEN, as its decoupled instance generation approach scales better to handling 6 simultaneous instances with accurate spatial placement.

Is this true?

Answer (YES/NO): NO